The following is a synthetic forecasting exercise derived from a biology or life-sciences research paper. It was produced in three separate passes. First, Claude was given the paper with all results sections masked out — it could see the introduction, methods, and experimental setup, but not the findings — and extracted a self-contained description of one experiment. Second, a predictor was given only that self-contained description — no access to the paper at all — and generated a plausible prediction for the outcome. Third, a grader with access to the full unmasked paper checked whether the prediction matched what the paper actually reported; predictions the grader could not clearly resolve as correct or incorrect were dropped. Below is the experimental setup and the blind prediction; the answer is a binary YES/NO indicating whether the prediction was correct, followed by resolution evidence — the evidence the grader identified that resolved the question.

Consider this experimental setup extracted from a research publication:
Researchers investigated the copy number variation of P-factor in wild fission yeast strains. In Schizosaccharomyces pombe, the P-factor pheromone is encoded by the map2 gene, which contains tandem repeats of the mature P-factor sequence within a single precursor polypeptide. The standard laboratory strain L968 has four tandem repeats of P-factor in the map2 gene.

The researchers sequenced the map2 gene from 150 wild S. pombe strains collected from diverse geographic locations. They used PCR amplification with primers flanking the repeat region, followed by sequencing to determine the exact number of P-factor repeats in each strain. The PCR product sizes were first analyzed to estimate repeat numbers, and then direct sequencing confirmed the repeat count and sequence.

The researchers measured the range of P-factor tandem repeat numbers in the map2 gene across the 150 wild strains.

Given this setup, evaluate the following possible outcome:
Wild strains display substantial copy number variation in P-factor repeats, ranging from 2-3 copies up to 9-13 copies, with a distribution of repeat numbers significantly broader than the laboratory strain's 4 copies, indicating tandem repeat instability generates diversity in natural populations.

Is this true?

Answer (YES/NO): NO